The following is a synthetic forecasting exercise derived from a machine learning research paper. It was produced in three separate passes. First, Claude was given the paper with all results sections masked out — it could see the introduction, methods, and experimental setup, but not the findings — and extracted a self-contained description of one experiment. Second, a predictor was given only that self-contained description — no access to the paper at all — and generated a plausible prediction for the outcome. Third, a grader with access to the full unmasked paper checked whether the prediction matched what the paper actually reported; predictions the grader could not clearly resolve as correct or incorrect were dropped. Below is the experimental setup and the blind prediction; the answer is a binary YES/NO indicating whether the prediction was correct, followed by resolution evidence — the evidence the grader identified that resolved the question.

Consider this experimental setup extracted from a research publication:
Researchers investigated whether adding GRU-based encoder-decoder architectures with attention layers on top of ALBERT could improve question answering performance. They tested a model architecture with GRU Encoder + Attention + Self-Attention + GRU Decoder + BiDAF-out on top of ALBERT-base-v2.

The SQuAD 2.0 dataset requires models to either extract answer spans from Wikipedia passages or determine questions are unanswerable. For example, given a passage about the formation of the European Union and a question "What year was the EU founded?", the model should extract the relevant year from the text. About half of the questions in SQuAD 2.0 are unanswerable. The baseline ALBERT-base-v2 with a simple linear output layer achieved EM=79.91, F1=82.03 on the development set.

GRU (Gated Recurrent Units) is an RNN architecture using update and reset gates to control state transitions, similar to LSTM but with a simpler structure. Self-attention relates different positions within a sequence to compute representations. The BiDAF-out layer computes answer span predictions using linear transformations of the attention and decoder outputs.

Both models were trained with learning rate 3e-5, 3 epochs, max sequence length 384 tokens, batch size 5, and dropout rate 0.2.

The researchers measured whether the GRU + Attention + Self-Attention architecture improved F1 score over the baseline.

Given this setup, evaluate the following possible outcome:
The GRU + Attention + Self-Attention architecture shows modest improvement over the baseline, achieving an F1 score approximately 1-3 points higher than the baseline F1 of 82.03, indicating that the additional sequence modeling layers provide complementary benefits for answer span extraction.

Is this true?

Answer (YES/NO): NO